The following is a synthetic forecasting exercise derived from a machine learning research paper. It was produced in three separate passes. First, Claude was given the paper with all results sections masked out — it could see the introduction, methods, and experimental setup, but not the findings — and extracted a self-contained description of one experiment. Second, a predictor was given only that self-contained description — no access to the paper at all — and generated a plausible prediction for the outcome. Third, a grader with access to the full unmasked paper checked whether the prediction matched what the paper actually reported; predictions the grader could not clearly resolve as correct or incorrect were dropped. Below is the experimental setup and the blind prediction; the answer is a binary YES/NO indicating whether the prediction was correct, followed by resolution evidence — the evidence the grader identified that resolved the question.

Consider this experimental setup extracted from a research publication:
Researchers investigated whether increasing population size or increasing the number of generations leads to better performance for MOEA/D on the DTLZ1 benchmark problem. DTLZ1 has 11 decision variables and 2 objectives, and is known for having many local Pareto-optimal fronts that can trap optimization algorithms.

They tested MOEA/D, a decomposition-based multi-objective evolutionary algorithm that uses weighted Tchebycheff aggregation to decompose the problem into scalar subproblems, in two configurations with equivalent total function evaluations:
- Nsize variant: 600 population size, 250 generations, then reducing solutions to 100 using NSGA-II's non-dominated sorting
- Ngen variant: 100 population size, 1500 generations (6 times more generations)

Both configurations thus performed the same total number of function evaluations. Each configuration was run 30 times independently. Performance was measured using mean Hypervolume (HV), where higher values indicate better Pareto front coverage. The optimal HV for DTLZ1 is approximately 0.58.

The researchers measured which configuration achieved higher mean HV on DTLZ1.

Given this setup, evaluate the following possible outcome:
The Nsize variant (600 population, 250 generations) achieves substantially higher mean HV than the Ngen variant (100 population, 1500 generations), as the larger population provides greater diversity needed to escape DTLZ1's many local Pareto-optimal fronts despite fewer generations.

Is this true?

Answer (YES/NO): NO